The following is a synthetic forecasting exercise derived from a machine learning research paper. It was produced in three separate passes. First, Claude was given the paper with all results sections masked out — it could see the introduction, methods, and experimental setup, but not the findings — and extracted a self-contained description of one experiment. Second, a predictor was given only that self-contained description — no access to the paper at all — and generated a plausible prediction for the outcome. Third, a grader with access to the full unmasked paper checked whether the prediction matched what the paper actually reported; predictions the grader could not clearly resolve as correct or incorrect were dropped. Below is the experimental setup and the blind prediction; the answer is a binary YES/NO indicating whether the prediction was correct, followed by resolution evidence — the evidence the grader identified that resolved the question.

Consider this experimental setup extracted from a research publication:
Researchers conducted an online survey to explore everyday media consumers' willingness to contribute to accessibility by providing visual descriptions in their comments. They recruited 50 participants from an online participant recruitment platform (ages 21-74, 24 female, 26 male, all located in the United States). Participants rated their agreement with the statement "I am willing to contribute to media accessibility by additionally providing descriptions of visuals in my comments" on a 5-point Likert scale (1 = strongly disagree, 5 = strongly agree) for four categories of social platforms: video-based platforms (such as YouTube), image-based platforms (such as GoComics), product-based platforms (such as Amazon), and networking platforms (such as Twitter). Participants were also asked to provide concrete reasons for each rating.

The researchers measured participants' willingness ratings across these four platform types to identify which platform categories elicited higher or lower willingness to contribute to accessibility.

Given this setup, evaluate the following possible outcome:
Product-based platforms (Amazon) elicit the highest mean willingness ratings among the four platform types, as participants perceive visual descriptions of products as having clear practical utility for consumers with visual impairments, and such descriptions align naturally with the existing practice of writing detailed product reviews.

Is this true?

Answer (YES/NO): NO